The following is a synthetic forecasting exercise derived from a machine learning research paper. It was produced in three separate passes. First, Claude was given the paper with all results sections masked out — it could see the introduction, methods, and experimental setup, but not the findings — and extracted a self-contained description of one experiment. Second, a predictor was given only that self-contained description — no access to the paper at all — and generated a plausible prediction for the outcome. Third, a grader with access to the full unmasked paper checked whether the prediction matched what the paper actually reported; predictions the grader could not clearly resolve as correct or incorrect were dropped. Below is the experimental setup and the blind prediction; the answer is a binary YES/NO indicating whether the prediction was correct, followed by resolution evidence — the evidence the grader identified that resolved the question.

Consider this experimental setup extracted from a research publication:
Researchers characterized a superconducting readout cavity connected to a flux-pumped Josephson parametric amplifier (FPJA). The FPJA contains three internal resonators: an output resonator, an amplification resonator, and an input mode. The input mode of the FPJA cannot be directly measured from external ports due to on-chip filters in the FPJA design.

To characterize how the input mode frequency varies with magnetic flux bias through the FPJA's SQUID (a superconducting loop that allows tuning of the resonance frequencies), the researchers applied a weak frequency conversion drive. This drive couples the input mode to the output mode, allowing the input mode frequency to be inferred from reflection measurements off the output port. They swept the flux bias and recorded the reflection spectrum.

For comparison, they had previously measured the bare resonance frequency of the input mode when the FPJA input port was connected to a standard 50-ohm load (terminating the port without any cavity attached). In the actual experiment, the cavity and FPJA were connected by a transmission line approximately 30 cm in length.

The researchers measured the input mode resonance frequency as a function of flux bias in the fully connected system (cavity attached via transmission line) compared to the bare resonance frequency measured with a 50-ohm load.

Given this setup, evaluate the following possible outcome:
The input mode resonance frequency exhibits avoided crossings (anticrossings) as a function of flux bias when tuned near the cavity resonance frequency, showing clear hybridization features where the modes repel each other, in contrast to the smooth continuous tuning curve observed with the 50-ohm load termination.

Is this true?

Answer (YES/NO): YES